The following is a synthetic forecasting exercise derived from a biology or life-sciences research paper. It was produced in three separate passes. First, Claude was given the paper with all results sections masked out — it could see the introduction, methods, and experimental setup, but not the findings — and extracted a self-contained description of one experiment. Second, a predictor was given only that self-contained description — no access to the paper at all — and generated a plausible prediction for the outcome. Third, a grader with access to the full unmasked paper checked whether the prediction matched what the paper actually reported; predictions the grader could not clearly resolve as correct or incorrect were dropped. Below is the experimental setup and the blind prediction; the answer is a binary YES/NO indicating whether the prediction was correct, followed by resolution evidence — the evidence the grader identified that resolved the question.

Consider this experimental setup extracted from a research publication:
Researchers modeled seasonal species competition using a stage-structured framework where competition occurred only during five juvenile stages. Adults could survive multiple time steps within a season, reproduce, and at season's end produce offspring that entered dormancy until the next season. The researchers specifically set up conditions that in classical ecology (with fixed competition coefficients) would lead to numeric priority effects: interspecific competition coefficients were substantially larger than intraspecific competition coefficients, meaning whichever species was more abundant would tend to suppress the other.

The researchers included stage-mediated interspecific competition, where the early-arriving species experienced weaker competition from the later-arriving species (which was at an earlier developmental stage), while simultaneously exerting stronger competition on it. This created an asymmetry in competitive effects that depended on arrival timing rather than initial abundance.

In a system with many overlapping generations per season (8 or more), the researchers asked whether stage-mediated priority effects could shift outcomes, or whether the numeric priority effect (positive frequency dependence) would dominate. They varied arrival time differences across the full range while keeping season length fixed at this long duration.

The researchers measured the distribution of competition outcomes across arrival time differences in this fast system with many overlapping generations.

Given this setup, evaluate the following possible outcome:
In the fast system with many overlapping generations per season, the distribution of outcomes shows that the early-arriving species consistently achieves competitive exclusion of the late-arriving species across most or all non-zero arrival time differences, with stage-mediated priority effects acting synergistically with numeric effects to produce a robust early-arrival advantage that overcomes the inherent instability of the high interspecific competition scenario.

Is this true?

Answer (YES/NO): NO